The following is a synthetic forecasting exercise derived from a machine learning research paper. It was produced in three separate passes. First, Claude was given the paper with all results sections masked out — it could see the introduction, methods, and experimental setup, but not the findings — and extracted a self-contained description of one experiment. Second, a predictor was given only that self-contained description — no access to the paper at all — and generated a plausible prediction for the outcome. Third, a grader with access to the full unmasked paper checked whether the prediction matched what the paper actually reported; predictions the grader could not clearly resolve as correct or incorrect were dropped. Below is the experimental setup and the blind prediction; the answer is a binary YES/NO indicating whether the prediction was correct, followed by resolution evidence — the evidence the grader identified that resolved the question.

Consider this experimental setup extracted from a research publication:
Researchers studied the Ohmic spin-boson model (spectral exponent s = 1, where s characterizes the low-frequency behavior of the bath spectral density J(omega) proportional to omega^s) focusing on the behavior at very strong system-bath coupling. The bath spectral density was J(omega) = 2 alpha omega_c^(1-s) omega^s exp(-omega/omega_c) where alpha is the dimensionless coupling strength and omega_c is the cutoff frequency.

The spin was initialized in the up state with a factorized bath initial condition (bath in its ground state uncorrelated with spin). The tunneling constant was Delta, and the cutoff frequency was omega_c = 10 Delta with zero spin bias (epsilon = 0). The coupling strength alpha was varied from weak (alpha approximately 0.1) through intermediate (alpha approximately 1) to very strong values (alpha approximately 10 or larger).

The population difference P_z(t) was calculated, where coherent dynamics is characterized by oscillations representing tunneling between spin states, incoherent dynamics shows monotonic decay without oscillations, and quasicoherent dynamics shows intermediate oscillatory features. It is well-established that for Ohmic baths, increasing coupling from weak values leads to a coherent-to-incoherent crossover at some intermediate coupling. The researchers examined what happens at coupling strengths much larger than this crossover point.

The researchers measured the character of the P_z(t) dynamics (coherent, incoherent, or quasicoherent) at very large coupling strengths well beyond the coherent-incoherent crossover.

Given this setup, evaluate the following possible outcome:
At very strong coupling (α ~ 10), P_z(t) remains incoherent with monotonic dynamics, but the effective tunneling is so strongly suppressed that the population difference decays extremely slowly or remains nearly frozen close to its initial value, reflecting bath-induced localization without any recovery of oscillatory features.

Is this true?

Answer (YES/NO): NO